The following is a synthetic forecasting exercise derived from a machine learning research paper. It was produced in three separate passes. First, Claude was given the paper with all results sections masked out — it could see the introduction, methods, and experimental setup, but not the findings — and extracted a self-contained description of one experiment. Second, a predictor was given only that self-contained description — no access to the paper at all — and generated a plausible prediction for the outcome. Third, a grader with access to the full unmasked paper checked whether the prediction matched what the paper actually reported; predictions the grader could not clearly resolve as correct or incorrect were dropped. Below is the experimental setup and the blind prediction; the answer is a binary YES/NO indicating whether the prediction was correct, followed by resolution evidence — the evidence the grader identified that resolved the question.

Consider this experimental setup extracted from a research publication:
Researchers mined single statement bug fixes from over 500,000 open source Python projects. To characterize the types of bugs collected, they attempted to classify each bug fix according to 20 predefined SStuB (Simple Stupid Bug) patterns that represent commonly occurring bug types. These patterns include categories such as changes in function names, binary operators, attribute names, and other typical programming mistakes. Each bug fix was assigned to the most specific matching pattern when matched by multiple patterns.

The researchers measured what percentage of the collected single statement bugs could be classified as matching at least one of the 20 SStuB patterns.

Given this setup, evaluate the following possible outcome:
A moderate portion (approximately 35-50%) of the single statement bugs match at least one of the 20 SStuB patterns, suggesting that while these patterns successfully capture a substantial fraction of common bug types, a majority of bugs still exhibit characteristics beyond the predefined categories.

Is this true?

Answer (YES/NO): YES